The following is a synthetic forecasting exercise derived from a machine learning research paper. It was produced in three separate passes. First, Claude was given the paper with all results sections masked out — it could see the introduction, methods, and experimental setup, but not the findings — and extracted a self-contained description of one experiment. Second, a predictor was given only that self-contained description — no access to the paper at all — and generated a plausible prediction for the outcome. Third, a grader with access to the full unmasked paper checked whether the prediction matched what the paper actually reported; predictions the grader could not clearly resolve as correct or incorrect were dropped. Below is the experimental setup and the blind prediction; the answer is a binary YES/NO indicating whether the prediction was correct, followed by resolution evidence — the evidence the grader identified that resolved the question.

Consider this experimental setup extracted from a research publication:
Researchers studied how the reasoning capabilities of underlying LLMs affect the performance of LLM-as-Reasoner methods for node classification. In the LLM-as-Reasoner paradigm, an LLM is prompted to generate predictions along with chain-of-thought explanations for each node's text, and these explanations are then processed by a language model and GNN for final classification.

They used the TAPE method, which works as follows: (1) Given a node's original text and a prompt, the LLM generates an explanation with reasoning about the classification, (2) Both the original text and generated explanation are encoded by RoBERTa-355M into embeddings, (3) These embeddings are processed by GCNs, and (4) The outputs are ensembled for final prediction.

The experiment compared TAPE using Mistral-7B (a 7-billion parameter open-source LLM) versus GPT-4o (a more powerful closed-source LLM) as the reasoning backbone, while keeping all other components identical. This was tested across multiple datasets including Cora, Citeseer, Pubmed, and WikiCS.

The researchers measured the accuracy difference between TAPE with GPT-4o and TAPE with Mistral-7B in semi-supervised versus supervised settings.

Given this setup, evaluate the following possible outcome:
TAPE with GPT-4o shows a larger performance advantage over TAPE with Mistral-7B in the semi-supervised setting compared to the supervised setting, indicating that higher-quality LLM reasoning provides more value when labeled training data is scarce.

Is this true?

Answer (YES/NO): YES